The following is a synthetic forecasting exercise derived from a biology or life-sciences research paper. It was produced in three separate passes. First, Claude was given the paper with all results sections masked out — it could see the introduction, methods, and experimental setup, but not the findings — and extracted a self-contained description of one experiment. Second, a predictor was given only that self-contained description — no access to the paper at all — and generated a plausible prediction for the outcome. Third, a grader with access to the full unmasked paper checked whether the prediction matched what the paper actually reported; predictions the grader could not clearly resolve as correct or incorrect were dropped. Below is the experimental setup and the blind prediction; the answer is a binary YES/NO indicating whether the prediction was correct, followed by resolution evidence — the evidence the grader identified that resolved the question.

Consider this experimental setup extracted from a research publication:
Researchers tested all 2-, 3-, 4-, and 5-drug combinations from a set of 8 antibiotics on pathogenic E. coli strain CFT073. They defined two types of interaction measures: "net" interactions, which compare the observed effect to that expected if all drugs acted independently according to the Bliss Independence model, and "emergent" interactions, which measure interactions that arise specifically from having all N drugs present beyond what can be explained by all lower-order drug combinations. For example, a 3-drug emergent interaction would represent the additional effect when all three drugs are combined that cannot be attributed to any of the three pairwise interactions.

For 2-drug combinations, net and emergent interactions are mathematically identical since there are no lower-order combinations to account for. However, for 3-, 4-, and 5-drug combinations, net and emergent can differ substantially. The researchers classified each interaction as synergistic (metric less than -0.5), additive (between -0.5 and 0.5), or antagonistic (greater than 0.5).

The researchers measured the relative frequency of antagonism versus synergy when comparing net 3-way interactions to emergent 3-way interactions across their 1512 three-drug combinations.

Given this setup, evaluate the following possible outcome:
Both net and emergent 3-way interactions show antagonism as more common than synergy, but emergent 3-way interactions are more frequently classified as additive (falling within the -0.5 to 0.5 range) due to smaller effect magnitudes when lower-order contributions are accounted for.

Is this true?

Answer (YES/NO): NO